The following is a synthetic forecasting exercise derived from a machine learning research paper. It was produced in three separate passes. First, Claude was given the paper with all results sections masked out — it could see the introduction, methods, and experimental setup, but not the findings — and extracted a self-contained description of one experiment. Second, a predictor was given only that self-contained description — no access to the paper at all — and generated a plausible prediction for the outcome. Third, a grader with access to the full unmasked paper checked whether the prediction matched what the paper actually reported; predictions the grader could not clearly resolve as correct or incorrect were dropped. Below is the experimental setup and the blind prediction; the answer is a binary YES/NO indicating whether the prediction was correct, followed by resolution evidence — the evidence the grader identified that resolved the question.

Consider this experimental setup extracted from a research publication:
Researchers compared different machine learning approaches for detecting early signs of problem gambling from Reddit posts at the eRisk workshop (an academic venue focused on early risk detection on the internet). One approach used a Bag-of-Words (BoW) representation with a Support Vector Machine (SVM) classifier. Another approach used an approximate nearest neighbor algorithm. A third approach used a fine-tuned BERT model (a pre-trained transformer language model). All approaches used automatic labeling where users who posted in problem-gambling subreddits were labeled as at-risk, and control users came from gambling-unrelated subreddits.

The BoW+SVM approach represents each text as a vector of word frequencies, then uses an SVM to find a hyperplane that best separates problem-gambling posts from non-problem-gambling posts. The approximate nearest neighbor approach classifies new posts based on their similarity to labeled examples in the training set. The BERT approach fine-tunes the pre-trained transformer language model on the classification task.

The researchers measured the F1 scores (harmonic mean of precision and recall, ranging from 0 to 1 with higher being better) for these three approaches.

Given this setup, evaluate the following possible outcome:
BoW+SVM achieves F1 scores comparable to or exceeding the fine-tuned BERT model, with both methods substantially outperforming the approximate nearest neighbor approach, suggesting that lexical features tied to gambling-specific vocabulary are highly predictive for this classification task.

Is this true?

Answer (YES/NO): NO